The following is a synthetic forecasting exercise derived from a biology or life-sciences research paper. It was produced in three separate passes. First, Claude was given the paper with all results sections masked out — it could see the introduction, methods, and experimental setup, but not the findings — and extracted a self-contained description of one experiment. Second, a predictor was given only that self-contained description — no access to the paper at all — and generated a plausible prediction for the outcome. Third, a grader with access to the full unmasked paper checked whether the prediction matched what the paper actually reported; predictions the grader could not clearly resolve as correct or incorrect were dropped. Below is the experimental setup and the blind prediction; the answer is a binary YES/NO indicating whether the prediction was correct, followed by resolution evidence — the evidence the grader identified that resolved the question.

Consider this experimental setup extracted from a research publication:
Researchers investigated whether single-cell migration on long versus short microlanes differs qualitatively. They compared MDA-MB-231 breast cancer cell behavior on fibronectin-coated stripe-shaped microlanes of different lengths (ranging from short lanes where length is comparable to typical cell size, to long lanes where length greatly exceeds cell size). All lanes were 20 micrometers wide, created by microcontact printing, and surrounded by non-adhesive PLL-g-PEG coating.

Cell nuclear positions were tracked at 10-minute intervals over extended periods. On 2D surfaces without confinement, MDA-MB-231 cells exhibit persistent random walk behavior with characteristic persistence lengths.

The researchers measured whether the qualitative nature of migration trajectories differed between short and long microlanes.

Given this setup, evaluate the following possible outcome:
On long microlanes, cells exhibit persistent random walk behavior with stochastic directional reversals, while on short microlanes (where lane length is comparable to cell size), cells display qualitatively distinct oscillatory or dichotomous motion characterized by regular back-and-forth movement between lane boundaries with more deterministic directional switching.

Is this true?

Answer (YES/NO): NO